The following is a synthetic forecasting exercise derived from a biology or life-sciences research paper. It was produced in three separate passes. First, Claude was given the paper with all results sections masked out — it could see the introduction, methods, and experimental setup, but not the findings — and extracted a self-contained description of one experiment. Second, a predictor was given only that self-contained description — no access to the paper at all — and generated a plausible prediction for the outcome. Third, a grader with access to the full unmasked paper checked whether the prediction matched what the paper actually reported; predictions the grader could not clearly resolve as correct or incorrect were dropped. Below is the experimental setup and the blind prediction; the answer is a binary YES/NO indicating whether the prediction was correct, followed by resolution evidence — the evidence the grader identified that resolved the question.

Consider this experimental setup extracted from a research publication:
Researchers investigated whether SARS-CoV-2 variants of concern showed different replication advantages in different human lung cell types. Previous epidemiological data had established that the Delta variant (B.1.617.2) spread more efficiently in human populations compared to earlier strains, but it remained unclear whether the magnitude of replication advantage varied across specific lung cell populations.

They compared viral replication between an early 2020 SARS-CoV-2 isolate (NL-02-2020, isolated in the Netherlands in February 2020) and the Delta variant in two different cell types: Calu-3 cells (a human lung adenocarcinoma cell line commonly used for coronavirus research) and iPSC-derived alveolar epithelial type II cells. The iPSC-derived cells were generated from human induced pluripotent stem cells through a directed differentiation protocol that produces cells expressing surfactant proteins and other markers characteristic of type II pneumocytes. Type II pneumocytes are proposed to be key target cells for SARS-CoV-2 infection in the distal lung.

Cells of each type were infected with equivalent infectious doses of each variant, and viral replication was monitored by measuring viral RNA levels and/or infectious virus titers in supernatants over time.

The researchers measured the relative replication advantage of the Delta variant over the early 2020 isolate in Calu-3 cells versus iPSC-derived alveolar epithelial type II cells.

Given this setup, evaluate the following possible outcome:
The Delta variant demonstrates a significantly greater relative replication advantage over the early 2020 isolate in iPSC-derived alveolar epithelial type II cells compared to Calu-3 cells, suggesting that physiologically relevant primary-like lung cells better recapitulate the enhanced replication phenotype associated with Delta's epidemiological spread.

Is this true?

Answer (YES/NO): YES